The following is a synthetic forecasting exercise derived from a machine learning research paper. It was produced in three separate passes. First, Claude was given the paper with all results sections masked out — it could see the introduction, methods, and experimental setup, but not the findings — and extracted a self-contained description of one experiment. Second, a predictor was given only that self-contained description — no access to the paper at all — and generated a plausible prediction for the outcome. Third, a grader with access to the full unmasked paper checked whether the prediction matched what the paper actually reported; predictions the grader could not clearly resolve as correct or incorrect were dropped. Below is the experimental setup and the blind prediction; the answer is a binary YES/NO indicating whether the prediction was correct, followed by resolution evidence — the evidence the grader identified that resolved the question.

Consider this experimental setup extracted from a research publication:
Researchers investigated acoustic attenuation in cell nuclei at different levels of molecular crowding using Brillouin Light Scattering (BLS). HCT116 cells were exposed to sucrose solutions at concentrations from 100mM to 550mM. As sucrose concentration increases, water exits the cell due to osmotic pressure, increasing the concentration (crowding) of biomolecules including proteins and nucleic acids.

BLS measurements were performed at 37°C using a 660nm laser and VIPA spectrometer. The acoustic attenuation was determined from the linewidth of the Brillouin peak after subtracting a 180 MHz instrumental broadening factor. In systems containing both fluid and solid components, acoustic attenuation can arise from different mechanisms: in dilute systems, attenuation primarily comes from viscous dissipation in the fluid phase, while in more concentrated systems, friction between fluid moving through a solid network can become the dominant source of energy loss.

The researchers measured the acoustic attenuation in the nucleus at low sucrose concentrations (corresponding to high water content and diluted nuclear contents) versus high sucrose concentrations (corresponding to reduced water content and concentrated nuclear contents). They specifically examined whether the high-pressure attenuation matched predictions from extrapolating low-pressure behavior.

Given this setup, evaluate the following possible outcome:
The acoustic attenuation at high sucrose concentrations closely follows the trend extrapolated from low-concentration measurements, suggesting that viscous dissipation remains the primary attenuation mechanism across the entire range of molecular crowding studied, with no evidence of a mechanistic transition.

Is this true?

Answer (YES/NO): NO